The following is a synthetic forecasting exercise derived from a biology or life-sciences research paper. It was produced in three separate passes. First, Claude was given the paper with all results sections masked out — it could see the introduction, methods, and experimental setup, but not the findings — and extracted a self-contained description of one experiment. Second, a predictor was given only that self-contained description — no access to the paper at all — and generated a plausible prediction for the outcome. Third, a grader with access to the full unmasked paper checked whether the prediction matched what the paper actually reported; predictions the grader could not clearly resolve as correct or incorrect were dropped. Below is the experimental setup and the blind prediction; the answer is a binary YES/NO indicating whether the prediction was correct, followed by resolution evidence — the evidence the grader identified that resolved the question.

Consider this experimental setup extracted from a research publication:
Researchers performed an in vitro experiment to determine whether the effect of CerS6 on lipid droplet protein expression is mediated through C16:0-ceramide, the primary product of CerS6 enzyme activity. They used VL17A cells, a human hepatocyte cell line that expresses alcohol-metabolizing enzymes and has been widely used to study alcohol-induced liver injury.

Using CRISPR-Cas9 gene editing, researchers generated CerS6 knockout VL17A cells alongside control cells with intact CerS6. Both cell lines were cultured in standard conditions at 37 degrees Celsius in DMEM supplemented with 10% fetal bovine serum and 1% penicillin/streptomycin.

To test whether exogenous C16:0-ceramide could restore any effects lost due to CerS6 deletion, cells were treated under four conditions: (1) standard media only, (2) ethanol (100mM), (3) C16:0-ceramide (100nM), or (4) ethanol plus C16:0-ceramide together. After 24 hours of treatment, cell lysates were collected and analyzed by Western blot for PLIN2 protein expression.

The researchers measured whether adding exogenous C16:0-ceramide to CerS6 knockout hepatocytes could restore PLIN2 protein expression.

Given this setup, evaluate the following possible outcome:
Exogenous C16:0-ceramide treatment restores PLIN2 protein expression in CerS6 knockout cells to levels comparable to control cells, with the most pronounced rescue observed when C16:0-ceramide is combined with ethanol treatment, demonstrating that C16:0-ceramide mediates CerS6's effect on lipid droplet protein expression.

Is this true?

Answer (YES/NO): NO